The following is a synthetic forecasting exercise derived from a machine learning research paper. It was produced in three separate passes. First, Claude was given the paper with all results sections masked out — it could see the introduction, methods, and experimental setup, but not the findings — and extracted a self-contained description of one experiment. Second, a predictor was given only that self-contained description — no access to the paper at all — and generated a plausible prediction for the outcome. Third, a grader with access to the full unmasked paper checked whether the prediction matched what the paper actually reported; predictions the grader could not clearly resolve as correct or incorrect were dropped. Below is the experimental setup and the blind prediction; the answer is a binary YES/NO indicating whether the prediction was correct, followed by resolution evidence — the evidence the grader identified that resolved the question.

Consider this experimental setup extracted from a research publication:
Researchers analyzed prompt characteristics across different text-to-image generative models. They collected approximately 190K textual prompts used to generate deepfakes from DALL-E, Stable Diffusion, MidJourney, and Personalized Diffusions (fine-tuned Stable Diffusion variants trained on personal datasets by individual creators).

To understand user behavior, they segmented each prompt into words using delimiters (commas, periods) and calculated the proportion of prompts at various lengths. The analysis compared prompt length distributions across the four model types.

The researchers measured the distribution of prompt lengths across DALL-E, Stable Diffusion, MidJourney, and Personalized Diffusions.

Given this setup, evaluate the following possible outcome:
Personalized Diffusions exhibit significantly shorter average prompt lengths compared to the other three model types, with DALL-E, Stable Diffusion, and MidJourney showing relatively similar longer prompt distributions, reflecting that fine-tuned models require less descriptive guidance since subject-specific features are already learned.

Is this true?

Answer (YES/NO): NO